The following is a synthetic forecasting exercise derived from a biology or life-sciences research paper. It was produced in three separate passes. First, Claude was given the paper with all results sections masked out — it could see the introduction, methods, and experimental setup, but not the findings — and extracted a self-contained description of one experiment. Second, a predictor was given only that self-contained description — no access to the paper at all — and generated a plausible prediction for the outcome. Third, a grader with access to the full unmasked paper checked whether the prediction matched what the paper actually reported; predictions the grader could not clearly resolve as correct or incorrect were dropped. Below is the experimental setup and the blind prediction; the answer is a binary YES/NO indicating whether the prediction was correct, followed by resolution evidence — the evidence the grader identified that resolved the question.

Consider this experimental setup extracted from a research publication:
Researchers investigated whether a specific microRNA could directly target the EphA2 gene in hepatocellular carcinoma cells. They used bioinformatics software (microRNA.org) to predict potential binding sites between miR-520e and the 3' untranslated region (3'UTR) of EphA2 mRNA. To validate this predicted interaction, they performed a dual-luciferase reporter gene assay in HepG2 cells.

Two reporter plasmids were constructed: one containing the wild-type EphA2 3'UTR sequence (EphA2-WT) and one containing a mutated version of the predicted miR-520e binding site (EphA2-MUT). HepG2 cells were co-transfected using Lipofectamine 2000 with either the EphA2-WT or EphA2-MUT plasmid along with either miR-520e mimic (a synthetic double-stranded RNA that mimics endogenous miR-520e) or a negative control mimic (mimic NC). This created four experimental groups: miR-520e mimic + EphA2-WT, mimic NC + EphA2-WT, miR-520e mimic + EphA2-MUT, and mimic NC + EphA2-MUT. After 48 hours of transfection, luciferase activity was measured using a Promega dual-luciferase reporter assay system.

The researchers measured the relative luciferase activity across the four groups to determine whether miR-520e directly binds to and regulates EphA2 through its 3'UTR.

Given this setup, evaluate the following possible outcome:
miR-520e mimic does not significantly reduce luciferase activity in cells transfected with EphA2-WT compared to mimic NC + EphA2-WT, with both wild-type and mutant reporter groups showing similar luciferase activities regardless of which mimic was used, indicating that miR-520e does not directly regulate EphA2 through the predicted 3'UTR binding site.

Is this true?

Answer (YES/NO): NO